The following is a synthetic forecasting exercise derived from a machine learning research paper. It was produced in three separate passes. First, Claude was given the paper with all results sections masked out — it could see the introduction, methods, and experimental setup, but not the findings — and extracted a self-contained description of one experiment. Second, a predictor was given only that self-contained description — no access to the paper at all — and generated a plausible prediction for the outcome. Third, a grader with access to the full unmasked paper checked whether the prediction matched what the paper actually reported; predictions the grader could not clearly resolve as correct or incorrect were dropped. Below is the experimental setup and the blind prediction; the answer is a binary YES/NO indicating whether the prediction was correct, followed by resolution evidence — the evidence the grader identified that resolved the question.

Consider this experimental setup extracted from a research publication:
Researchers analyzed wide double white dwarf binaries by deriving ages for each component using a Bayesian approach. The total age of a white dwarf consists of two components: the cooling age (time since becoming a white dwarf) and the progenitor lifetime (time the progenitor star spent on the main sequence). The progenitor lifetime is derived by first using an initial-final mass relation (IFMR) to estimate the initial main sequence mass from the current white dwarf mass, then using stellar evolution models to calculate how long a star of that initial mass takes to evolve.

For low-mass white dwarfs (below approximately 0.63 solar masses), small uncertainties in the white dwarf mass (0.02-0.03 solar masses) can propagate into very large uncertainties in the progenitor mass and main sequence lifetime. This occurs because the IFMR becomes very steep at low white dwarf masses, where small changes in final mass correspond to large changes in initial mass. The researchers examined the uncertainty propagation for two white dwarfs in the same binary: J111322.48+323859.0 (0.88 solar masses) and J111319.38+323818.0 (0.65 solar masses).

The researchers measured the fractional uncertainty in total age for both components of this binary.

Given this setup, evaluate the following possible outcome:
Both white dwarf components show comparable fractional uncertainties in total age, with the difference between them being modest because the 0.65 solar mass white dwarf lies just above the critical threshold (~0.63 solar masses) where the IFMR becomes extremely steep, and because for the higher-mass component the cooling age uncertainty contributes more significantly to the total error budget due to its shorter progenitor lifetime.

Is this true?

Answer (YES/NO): NO